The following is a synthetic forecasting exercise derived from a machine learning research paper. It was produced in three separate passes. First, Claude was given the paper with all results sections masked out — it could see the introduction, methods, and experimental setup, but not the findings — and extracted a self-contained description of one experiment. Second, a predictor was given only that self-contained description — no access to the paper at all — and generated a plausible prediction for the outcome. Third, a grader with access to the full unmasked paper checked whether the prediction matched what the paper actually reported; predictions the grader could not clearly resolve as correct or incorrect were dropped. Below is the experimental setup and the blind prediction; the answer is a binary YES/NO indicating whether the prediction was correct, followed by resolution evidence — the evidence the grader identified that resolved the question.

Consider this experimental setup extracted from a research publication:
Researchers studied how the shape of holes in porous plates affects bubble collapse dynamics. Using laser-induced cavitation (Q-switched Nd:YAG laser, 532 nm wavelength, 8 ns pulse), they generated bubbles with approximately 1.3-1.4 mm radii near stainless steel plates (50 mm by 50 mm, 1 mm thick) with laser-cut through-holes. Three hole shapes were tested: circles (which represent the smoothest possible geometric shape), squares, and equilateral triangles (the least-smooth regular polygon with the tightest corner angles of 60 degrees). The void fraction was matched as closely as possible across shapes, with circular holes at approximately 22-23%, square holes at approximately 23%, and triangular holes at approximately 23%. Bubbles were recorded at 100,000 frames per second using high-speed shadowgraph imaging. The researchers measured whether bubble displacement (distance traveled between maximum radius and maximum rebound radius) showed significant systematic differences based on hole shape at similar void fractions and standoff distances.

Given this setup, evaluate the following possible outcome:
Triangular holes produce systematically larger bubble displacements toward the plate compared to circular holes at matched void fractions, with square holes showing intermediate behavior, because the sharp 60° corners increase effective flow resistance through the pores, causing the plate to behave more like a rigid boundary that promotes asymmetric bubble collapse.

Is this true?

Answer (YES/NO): NO